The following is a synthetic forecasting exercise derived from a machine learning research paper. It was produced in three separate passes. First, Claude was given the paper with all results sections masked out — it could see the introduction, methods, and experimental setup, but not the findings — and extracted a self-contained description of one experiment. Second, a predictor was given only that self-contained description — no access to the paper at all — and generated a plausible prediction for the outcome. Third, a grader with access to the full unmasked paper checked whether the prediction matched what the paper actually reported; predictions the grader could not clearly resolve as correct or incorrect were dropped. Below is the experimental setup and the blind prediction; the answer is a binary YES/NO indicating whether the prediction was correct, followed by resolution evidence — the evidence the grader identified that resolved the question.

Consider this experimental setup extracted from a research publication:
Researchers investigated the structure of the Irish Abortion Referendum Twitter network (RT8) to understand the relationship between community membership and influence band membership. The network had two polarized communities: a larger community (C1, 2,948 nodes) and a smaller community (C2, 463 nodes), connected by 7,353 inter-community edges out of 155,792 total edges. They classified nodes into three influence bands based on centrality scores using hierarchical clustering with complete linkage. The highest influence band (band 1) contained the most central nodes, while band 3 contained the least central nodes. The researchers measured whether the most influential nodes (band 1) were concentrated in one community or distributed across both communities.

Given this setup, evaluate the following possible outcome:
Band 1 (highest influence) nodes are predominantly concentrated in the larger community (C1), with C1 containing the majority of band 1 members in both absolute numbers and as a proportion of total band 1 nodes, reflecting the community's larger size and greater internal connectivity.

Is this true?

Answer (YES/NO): YES